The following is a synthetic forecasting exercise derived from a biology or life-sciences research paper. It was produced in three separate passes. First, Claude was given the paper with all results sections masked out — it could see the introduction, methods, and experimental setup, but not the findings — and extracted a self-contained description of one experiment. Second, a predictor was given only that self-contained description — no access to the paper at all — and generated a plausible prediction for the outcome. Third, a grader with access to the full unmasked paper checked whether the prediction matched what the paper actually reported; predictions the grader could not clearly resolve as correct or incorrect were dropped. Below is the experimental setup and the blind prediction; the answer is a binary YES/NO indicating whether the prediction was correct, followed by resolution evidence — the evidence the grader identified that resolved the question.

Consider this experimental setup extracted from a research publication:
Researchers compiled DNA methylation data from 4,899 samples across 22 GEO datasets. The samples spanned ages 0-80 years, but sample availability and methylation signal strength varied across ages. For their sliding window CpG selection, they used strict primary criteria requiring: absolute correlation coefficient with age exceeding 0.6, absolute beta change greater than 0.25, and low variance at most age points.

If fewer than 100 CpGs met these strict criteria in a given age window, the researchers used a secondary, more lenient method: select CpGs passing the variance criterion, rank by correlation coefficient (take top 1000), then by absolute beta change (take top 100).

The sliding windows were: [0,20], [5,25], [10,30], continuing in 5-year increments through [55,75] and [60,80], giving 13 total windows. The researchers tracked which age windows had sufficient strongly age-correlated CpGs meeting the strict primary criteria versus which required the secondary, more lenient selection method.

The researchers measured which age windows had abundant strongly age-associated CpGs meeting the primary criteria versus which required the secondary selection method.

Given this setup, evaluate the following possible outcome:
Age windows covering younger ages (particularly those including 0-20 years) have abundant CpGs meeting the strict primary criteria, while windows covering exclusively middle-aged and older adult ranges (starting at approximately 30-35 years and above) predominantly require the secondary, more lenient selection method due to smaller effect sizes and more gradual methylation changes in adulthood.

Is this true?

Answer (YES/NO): NO